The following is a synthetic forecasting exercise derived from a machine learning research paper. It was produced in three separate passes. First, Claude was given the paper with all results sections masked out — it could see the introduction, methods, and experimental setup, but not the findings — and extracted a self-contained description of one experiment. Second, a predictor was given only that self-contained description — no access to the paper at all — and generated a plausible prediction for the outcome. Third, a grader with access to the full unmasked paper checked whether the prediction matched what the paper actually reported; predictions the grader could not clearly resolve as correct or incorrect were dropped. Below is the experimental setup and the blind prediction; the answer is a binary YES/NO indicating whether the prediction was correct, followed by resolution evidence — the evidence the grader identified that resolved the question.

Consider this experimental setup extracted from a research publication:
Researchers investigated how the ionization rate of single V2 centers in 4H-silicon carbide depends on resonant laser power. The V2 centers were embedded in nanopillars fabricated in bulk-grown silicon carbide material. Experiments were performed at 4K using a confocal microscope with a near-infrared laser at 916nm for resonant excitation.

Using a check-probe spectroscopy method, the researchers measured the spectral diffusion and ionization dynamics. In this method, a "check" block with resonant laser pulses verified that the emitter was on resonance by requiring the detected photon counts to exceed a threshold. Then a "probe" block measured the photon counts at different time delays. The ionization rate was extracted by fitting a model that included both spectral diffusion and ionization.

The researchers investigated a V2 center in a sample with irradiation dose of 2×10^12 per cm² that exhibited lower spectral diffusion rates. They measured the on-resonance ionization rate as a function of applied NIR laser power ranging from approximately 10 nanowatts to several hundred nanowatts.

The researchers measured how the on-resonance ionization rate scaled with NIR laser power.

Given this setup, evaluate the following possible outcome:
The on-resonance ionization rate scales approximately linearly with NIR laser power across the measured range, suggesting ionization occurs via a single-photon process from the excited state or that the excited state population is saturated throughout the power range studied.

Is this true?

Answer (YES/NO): NO